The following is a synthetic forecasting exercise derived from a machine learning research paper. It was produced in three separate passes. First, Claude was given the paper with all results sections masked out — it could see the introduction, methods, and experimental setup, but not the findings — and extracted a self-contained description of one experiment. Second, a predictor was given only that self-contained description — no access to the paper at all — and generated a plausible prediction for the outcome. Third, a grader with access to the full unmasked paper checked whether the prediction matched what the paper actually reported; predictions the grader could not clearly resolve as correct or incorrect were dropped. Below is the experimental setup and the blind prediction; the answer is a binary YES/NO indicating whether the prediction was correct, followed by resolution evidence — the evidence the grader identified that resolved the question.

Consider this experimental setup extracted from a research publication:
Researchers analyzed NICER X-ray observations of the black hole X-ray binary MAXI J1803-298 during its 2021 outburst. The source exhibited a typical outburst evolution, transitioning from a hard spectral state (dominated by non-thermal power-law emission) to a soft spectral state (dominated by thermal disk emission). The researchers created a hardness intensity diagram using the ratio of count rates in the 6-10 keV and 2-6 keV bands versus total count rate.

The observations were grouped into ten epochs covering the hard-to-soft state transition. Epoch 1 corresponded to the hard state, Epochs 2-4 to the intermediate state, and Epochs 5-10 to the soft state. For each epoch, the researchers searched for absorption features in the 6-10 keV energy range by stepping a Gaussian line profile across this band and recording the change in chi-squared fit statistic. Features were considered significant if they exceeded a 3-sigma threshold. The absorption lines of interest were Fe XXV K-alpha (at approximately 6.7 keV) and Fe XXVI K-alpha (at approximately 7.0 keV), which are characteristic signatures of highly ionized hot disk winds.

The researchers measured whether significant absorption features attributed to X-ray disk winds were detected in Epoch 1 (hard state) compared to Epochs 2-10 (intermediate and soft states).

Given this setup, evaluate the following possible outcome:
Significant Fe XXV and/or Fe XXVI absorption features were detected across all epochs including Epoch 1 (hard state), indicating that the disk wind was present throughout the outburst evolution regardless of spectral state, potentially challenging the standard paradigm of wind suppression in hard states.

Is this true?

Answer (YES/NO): NO